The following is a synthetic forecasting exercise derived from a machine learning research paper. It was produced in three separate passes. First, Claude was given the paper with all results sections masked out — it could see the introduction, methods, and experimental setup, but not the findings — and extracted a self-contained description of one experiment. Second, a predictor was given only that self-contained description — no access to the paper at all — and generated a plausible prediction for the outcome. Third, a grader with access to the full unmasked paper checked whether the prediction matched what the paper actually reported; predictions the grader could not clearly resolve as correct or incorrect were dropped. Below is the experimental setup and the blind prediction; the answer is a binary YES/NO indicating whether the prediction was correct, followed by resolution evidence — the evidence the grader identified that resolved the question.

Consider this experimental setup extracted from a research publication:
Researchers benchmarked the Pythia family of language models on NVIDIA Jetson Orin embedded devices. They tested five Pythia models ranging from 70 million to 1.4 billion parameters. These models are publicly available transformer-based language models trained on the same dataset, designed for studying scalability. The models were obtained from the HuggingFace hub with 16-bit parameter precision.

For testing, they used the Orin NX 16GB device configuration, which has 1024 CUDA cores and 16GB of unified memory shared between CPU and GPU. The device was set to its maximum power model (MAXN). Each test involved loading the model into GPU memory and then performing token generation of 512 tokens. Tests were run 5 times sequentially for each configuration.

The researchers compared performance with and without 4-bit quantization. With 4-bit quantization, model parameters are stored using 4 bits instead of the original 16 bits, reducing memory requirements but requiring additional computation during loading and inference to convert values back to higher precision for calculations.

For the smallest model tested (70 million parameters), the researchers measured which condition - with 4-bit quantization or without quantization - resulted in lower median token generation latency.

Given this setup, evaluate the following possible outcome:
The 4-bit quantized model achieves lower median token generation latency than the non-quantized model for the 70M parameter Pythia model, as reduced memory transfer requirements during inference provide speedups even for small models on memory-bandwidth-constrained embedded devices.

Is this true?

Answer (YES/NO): NO